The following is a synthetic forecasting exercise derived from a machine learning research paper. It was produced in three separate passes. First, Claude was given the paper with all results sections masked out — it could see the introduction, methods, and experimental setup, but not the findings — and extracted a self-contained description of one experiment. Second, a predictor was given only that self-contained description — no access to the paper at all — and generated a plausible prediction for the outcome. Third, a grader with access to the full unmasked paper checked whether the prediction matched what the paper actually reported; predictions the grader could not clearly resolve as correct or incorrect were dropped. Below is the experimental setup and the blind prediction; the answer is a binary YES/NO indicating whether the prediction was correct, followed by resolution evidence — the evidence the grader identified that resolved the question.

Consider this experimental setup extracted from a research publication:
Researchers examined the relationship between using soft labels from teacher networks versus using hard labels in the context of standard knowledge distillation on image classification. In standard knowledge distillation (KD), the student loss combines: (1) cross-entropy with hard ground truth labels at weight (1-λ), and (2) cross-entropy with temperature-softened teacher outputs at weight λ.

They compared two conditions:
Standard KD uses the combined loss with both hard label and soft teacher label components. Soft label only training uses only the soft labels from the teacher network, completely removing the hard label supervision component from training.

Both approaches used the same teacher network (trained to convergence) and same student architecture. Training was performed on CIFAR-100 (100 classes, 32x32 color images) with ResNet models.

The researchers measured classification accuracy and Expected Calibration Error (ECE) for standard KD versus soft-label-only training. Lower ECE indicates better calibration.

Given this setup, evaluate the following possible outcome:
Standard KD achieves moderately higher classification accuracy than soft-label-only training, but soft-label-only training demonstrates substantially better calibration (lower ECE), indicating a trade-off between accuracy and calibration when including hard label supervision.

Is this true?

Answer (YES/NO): NO